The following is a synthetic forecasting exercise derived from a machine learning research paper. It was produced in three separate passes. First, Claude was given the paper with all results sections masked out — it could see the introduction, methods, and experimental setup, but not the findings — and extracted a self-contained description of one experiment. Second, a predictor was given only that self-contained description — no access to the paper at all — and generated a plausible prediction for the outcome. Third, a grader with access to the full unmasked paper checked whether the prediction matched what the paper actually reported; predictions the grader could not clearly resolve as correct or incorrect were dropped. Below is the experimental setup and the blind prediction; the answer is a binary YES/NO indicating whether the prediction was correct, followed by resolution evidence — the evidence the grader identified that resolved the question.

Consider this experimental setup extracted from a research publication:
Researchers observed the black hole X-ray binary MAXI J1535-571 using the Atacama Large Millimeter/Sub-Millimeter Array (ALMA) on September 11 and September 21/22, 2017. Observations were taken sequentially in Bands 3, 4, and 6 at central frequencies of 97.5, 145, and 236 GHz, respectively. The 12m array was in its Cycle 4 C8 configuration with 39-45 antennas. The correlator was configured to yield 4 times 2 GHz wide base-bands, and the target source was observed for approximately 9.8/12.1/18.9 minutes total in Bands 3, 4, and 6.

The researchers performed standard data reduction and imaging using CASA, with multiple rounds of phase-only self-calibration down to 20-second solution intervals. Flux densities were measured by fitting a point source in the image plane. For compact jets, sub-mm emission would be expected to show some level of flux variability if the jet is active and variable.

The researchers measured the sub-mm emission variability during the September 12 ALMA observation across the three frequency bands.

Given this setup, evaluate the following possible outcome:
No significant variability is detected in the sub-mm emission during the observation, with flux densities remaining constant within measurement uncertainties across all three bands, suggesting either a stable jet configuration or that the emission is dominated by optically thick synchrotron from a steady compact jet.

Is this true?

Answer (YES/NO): NO